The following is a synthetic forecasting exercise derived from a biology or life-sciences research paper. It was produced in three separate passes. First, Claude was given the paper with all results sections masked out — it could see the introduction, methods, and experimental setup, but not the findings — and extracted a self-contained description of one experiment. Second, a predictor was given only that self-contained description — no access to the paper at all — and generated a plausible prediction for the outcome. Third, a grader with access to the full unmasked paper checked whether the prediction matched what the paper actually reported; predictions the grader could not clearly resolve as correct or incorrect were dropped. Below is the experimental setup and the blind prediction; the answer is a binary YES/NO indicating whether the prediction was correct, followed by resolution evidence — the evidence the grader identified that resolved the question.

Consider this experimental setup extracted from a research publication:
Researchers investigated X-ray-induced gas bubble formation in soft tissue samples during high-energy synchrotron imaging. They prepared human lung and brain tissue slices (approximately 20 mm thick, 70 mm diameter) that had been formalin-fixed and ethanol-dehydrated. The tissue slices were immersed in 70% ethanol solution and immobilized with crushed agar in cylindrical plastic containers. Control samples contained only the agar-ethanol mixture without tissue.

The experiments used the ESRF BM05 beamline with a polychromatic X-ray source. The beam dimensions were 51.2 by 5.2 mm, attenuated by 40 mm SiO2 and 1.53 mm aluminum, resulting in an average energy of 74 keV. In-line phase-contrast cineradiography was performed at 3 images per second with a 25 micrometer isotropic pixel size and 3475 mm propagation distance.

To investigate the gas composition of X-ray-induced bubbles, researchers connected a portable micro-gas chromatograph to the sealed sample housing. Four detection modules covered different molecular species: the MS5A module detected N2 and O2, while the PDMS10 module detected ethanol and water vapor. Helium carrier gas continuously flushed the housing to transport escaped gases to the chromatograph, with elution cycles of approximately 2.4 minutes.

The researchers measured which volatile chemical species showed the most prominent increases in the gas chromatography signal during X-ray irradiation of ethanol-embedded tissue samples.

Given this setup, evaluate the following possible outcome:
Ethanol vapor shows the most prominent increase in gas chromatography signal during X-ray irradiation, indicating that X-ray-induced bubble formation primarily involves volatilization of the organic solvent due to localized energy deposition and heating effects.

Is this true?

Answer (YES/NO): YES